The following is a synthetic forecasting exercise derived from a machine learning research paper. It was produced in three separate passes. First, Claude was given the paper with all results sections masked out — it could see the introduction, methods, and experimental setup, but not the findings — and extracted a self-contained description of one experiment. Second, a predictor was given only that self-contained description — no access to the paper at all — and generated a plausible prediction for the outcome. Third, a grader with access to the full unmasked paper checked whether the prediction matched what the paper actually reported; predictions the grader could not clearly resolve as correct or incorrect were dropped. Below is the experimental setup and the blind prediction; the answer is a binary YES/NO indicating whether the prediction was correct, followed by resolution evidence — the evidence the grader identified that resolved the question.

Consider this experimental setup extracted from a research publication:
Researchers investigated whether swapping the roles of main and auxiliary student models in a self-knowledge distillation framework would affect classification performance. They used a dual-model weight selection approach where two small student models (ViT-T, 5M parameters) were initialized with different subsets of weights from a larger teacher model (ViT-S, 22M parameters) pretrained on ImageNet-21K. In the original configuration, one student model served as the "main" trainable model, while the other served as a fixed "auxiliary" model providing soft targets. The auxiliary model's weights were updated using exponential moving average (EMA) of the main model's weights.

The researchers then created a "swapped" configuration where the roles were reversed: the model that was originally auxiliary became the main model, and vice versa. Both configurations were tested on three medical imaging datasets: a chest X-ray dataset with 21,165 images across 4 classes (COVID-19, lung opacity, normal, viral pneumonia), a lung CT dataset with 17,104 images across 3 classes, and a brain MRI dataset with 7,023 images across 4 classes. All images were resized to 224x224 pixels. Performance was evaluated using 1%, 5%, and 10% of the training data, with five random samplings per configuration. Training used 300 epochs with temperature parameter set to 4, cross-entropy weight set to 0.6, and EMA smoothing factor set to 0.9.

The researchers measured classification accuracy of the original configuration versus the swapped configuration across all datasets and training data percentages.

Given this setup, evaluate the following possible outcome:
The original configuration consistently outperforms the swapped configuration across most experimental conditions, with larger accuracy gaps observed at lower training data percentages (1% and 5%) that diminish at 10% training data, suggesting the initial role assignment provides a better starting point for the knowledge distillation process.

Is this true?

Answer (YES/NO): NO